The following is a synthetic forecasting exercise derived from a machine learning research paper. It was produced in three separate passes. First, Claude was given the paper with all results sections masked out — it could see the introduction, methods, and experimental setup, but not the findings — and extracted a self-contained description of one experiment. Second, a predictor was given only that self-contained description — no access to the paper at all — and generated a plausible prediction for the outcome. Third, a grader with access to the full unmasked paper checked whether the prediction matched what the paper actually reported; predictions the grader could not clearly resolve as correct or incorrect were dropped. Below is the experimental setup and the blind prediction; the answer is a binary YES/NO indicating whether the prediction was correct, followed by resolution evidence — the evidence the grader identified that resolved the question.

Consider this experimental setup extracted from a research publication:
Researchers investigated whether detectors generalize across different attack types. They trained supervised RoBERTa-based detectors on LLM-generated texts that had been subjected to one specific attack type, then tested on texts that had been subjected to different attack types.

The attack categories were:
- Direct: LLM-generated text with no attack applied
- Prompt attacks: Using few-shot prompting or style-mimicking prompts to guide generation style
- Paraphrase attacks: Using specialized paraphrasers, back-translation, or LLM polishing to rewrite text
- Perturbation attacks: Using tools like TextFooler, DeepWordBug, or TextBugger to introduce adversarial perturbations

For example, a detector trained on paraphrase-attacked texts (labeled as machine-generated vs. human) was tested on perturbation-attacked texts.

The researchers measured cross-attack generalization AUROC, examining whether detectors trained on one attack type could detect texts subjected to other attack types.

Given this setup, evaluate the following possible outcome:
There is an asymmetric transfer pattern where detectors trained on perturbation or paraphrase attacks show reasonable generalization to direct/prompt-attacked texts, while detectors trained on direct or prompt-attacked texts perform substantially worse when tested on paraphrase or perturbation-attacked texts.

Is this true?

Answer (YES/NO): NO